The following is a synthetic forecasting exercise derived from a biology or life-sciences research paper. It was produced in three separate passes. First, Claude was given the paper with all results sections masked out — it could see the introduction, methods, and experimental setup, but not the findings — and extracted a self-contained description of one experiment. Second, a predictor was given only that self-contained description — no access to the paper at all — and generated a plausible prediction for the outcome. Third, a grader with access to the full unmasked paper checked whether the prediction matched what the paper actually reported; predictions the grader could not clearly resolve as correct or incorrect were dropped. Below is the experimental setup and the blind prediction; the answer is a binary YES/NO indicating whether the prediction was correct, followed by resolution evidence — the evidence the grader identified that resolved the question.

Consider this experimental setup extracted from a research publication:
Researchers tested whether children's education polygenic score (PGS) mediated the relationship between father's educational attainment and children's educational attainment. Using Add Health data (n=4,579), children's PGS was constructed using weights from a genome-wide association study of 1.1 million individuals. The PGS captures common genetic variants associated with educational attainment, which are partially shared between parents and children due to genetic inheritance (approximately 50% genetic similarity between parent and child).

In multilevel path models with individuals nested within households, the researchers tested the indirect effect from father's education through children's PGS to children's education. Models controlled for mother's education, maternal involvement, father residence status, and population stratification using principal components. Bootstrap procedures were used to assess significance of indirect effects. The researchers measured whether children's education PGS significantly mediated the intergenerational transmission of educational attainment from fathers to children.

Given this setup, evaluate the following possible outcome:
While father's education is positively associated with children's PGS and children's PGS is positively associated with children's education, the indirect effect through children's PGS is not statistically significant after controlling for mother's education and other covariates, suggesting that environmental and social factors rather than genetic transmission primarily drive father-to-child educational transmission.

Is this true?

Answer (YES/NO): NO